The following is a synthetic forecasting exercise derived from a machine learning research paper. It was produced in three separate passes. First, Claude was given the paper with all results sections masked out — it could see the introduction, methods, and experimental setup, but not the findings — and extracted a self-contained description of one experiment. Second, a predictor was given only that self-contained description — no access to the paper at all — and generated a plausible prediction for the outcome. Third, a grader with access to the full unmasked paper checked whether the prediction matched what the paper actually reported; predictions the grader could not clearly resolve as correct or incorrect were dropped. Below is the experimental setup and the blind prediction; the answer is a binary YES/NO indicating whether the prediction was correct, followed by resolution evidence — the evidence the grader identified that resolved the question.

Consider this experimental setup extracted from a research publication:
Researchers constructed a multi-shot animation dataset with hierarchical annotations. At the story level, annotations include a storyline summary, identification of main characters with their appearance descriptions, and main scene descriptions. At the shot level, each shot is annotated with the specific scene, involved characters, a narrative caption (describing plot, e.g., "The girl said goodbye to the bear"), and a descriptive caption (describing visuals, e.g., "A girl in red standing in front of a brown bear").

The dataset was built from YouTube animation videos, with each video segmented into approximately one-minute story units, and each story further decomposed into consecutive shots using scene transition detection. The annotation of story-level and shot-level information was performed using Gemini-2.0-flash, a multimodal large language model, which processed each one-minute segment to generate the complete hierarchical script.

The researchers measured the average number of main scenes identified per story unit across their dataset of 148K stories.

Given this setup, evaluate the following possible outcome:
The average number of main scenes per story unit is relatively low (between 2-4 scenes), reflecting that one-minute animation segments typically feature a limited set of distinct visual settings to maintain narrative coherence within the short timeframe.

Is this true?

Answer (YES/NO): YES